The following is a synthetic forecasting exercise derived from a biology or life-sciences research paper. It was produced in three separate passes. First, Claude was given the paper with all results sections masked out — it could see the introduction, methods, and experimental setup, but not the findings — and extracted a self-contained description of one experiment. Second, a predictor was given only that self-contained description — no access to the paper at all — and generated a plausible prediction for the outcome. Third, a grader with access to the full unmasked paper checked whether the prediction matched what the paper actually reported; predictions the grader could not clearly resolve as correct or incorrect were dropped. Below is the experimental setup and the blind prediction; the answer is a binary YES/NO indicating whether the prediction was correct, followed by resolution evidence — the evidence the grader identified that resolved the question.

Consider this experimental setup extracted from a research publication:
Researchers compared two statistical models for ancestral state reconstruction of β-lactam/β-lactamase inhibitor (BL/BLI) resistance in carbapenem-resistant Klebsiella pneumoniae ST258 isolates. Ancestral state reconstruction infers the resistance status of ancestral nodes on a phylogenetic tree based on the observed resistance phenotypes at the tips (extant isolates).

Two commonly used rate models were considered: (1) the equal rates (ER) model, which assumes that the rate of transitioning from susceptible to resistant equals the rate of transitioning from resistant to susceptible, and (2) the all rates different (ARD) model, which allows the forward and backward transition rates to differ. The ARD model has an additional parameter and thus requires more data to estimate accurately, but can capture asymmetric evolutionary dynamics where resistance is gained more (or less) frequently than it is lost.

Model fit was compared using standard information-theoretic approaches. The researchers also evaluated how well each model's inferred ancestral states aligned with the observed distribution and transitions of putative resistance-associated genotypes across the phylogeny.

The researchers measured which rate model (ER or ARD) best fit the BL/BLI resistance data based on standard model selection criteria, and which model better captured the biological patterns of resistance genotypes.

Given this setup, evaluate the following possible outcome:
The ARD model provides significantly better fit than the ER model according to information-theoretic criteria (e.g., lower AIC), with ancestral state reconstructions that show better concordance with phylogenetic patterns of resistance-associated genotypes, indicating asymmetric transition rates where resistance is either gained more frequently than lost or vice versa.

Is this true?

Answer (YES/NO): NO